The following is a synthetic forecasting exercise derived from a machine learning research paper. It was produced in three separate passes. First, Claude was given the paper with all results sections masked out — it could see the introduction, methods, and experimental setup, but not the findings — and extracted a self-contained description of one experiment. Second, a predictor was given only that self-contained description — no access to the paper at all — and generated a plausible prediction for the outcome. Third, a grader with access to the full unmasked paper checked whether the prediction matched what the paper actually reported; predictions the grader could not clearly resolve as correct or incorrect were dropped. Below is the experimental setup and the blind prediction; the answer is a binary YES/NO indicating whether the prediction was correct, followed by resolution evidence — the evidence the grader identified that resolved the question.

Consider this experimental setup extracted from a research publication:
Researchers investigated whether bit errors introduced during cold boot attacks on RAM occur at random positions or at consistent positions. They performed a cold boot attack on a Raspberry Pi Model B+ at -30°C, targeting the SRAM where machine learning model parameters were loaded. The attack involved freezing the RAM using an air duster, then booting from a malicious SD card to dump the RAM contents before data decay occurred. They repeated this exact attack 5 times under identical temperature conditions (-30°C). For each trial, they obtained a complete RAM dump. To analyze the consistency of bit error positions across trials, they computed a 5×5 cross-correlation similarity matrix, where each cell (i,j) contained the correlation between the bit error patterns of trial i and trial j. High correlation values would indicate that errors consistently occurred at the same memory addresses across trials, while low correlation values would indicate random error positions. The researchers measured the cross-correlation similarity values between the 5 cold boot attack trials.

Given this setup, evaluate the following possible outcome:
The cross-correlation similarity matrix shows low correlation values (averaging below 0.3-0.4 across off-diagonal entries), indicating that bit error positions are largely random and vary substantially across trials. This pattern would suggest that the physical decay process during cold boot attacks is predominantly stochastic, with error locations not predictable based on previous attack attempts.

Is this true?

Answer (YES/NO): NO